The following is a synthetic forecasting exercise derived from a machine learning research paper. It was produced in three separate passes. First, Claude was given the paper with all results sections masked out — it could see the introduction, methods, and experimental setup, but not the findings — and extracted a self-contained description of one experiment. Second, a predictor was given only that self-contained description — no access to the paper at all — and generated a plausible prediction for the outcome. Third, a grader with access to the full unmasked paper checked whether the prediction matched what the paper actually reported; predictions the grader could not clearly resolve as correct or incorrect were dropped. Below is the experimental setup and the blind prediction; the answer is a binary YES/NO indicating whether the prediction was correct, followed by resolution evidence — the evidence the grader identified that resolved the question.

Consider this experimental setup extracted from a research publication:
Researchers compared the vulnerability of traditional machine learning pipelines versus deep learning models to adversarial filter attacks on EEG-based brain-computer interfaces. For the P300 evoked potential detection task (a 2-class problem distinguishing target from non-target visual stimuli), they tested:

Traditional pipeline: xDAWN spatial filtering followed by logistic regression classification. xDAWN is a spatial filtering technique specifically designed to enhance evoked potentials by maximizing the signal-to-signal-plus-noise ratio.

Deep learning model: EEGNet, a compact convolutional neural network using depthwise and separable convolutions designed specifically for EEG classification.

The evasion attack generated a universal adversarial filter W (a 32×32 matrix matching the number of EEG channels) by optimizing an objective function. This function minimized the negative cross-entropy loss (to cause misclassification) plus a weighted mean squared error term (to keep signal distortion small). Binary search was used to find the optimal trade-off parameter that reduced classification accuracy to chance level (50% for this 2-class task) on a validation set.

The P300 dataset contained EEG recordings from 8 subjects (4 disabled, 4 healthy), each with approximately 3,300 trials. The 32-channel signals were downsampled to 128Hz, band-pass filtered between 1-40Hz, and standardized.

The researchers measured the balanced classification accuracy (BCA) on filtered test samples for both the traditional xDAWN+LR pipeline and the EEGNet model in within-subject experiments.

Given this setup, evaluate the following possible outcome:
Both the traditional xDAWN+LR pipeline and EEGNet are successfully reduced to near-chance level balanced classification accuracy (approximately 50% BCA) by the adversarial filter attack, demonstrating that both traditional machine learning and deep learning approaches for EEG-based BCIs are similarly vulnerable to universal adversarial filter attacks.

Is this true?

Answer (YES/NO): YES